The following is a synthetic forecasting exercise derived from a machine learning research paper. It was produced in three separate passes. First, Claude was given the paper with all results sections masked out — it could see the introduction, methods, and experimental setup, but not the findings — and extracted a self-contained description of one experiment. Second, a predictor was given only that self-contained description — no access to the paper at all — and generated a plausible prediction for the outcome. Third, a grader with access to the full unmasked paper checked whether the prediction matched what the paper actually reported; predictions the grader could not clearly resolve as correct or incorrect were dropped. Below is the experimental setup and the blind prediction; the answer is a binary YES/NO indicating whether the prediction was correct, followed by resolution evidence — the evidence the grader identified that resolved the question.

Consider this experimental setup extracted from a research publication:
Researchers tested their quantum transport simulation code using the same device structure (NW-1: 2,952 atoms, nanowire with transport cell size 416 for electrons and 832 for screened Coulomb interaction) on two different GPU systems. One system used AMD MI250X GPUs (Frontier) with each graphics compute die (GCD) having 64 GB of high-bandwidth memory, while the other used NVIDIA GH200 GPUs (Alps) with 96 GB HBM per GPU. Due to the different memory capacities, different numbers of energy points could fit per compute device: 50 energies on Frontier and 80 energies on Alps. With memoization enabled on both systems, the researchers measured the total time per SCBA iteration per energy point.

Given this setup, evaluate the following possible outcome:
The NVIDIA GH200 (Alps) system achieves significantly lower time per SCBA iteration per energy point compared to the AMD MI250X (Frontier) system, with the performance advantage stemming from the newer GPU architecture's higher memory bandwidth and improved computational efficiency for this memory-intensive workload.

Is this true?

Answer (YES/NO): NO